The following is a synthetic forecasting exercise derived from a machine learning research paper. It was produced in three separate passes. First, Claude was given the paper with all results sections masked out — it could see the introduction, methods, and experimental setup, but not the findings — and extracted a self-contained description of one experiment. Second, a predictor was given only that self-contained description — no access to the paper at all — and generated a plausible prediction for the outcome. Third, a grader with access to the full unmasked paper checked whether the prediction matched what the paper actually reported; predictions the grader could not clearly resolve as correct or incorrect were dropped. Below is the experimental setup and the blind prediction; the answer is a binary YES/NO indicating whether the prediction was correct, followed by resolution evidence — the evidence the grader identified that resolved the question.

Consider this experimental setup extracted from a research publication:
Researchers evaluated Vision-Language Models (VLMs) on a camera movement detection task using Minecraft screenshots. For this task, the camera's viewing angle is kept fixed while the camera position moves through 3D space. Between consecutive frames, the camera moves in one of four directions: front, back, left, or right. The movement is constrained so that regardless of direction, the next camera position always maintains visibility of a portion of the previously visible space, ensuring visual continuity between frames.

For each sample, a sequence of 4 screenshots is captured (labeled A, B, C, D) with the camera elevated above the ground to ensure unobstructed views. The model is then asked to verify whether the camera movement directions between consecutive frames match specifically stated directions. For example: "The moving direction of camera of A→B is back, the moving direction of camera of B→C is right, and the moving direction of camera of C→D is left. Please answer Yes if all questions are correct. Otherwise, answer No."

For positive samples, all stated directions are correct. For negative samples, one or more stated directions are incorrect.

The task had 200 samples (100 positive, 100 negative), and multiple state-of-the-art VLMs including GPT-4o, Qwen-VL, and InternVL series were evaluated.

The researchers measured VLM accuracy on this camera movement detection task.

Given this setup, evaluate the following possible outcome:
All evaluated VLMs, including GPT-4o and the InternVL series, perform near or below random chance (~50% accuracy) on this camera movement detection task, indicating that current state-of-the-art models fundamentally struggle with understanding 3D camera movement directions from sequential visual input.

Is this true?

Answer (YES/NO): YES